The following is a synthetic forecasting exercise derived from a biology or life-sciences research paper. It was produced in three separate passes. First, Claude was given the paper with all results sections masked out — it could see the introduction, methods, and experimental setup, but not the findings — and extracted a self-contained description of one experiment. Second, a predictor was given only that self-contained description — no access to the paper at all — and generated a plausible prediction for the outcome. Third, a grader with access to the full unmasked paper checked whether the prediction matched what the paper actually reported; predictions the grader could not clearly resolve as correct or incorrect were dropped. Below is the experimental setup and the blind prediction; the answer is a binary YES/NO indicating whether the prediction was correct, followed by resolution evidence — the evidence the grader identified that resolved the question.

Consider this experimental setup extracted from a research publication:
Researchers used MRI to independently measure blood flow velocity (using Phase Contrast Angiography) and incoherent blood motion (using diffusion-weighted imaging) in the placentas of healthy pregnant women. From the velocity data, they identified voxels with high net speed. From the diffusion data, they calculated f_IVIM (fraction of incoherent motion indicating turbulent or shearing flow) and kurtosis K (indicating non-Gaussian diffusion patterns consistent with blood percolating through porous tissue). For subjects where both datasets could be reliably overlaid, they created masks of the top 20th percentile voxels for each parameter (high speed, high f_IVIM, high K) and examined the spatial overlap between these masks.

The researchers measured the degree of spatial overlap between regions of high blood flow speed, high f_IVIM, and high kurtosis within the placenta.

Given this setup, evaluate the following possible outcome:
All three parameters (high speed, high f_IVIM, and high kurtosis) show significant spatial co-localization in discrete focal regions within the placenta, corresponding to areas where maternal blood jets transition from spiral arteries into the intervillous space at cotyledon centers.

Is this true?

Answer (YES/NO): NO